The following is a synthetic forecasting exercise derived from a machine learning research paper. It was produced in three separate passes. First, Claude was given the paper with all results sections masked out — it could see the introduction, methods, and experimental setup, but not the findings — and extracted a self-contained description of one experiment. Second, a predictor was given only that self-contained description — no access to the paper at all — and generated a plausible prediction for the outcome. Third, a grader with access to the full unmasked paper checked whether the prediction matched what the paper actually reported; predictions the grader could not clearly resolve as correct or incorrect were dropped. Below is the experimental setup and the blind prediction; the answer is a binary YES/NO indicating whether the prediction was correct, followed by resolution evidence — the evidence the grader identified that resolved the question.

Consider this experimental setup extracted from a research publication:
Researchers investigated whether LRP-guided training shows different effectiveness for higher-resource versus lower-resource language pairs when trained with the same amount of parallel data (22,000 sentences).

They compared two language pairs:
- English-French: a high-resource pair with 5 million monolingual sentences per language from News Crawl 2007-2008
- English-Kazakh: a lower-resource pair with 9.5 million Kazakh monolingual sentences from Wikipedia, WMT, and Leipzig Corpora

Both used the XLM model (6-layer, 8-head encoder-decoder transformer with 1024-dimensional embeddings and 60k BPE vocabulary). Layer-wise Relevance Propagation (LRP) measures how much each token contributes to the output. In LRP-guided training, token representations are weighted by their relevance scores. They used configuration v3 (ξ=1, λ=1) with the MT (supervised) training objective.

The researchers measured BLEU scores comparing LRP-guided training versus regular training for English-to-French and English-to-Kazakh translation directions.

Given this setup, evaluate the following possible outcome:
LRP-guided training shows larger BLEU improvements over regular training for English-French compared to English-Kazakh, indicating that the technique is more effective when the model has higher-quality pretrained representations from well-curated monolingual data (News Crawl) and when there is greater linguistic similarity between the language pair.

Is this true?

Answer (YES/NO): NO